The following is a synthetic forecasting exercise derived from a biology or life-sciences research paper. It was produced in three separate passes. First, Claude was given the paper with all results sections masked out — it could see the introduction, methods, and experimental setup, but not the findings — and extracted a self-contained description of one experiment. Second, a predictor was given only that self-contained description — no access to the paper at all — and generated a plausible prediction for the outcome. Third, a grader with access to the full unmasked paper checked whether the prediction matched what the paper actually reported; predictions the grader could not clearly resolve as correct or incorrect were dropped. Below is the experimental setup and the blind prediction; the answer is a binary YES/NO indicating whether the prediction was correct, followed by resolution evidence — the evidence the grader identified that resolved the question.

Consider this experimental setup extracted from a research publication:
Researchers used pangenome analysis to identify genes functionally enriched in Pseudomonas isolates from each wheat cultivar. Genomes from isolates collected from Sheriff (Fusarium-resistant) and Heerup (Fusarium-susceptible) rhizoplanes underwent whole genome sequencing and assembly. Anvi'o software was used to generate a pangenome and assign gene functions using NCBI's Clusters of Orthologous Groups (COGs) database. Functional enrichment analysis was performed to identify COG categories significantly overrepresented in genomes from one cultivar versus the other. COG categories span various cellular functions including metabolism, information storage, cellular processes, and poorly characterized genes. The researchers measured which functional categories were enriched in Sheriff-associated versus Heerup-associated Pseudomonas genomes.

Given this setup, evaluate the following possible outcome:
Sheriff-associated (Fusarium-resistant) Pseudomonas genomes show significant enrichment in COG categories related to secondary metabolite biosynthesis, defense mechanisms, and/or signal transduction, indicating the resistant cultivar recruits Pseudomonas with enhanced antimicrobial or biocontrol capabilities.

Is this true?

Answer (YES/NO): NO